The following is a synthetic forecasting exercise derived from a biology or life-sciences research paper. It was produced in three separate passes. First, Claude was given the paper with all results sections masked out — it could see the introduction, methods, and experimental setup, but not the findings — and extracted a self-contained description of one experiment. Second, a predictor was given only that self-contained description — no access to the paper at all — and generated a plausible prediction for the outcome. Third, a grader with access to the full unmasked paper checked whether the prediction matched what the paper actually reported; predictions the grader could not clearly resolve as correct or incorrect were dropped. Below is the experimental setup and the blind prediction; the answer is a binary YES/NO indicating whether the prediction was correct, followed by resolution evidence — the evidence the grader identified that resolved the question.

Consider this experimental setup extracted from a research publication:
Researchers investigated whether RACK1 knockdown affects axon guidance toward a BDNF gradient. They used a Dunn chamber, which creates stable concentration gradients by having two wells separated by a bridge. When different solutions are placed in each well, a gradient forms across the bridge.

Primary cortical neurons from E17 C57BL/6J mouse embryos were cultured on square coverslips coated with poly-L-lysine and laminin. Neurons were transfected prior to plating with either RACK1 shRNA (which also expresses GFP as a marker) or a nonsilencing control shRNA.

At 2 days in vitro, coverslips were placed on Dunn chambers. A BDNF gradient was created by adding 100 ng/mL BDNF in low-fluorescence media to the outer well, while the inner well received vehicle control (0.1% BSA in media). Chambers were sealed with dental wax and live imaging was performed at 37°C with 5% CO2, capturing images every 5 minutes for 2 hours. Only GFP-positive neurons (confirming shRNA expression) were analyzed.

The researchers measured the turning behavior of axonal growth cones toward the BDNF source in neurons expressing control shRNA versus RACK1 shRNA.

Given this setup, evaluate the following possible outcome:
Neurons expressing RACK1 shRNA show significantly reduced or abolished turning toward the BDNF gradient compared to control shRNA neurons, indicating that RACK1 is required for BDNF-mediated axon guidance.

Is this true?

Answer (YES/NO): YES